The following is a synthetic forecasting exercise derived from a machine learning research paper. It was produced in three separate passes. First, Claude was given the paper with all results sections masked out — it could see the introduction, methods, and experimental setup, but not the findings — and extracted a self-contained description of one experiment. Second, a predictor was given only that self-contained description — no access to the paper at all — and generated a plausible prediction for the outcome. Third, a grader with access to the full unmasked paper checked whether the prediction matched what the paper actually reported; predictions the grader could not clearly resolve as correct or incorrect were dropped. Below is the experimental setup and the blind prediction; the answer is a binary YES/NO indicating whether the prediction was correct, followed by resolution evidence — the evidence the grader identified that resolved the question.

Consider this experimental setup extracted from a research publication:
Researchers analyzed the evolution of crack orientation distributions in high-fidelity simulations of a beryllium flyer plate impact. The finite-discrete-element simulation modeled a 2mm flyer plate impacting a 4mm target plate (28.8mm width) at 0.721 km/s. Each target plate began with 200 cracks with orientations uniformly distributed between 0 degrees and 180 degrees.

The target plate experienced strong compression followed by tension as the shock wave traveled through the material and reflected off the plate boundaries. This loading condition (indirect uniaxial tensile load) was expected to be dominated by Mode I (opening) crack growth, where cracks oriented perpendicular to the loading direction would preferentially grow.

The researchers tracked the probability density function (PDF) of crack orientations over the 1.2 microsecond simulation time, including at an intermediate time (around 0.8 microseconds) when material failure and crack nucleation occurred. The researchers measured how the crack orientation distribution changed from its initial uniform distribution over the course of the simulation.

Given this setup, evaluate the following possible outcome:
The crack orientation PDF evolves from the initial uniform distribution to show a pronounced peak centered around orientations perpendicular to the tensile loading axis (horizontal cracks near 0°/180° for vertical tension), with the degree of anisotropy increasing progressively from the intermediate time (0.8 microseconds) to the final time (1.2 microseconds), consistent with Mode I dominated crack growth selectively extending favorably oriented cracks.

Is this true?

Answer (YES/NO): NO